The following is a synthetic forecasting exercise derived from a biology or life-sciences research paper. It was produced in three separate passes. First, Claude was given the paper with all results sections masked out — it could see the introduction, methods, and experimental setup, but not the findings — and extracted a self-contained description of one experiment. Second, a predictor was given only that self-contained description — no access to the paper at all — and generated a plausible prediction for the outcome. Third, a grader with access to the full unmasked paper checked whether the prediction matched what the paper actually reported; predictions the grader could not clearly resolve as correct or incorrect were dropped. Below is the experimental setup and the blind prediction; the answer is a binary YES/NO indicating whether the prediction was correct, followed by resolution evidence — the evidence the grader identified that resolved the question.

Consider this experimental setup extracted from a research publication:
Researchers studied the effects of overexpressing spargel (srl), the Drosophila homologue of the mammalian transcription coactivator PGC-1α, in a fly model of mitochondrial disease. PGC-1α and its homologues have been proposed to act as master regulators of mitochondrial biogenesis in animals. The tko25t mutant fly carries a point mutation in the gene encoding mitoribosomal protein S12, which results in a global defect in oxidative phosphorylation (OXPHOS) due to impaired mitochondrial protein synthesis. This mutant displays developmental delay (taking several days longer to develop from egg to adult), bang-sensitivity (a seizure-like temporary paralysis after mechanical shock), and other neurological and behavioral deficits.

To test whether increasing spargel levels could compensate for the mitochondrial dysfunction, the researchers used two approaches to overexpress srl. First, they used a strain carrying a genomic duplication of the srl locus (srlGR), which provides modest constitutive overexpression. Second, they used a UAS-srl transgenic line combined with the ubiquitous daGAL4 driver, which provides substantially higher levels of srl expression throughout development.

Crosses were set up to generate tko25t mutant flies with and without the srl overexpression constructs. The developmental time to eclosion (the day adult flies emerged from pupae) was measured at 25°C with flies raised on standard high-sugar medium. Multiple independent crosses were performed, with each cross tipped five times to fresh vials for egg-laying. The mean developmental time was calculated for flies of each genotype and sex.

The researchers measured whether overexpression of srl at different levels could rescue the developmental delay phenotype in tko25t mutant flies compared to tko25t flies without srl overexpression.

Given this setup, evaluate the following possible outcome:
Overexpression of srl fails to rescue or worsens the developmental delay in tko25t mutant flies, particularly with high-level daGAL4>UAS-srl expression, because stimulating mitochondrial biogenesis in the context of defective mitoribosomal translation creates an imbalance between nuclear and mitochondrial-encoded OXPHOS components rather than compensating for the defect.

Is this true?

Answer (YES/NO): YES